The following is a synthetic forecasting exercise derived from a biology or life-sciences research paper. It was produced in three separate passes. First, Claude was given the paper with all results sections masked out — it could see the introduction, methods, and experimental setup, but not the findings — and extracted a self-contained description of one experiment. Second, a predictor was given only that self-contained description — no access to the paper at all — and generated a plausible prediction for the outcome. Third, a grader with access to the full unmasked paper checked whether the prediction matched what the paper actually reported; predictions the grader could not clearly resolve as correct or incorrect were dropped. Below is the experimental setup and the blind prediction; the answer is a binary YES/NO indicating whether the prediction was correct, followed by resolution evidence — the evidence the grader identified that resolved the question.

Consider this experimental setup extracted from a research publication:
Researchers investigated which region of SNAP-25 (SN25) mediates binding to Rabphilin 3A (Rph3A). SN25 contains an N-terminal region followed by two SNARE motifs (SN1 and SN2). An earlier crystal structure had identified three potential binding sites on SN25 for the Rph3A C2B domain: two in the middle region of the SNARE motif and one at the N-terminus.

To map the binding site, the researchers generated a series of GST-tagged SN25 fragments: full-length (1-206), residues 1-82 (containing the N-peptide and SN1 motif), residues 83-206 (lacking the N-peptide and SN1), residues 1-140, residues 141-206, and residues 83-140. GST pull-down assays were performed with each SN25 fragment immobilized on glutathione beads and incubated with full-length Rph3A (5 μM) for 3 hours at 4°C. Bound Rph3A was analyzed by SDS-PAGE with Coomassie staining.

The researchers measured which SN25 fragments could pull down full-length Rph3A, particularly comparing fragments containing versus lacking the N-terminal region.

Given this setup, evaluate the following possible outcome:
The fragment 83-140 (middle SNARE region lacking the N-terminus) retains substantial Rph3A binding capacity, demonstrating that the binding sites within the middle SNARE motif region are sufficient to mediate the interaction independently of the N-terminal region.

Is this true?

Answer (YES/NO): NO